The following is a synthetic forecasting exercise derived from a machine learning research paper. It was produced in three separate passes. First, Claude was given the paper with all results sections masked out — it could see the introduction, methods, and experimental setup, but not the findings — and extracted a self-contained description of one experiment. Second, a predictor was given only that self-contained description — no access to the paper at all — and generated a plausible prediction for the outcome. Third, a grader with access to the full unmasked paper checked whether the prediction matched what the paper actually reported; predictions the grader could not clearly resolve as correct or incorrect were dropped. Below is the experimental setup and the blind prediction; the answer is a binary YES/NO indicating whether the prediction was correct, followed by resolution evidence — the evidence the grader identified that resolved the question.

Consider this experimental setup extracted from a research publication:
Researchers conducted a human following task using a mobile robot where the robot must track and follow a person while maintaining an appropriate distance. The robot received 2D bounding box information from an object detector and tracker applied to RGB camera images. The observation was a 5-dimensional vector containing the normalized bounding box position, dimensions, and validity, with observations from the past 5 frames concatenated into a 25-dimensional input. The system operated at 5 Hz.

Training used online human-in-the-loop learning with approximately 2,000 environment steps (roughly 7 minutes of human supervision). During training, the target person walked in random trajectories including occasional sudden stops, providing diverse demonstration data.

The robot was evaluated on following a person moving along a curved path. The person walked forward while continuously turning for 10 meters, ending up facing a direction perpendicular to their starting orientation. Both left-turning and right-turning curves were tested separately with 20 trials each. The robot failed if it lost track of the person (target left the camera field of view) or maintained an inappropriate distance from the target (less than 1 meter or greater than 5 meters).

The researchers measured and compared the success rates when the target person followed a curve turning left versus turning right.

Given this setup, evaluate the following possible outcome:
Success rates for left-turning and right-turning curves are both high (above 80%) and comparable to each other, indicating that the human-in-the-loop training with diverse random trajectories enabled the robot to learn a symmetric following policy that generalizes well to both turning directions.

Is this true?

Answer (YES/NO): NO